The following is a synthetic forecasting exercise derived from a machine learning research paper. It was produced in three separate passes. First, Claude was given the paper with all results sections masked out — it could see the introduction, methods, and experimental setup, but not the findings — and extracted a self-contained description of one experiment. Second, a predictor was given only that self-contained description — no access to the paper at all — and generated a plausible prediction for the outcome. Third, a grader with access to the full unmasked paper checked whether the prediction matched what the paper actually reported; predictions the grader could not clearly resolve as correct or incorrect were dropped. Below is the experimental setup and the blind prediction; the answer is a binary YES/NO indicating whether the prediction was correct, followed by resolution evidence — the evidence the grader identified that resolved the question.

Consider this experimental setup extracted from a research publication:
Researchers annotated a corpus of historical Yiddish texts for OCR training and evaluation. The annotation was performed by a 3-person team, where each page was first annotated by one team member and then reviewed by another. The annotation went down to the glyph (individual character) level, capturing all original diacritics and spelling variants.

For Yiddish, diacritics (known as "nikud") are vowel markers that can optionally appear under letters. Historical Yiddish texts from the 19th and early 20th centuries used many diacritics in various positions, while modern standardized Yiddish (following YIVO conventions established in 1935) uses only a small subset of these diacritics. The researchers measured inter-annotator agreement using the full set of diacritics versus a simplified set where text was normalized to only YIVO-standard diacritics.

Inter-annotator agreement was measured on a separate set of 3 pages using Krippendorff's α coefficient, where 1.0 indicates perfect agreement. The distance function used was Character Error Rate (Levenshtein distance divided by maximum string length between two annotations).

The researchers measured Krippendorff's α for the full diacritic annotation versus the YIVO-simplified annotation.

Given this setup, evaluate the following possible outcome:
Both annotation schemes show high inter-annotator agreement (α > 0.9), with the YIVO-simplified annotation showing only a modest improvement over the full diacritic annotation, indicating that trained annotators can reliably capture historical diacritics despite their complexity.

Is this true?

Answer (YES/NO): YES